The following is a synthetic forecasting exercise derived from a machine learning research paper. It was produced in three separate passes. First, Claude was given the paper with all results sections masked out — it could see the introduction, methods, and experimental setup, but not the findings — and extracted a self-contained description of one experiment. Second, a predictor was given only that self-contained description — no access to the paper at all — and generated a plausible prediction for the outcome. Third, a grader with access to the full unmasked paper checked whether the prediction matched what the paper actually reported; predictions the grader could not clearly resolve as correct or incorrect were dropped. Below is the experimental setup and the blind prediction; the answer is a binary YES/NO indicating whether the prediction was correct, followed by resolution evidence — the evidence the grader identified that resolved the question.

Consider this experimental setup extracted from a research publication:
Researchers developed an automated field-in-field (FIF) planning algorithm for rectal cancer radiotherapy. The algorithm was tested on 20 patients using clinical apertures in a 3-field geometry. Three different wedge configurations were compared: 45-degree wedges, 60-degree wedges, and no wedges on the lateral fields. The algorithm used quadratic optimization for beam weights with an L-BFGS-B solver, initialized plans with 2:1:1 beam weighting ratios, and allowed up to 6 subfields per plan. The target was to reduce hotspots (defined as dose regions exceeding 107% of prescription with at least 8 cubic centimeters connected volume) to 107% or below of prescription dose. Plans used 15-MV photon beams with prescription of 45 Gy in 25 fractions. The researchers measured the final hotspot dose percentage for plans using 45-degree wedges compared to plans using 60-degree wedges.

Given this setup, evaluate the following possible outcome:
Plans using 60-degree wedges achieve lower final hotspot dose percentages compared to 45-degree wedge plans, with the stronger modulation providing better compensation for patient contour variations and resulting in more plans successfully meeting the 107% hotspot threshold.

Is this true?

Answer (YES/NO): NO